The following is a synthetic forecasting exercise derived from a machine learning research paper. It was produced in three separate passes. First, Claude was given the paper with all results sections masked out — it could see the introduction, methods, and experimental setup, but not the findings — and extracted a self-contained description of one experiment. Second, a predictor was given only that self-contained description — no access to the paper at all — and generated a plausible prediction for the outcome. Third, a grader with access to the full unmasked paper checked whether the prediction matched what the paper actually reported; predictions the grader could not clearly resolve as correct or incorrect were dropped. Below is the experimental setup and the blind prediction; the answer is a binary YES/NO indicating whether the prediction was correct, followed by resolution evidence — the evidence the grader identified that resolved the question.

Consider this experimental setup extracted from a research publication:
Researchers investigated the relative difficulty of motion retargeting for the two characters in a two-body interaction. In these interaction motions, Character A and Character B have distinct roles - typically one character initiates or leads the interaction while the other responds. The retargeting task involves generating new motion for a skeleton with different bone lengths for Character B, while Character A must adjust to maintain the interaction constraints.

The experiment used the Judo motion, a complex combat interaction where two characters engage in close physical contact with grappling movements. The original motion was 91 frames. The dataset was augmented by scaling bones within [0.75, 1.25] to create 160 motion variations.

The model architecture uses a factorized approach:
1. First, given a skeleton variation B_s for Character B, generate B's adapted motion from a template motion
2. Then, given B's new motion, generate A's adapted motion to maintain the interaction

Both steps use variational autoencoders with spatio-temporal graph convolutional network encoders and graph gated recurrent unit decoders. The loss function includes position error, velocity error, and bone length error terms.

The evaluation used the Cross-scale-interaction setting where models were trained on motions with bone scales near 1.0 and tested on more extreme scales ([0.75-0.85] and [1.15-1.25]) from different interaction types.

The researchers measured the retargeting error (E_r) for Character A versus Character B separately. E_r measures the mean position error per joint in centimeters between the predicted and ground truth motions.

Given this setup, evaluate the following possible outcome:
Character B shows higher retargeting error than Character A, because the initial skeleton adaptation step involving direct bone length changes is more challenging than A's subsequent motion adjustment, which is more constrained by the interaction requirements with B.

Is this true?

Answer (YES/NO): YES